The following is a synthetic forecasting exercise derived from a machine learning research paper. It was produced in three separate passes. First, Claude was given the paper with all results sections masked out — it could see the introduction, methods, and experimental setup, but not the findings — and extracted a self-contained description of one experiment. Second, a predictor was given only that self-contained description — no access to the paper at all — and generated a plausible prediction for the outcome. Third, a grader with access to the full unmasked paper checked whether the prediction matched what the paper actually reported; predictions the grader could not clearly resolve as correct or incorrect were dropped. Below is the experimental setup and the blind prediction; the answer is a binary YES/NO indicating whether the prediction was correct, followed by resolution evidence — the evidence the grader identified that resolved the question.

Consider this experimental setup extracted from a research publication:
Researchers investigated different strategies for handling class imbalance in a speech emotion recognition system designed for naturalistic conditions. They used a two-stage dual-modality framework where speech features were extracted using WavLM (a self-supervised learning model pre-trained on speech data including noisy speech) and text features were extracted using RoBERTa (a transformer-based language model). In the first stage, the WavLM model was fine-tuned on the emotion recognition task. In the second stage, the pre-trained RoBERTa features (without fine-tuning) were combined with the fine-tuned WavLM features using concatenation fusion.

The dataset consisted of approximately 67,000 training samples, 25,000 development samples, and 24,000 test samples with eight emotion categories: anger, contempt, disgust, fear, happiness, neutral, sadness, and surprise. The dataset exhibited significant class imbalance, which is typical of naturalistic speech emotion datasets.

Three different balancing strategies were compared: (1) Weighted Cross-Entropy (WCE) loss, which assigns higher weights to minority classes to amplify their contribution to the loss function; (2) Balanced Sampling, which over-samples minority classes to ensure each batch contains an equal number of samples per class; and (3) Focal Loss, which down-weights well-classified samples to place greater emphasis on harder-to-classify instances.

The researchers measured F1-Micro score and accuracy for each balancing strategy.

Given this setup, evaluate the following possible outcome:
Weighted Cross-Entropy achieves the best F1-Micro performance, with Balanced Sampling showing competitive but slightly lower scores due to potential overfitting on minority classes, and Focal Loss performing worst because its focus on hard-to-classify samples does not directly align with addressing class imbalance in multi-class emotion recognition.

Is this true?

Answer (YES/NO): NO